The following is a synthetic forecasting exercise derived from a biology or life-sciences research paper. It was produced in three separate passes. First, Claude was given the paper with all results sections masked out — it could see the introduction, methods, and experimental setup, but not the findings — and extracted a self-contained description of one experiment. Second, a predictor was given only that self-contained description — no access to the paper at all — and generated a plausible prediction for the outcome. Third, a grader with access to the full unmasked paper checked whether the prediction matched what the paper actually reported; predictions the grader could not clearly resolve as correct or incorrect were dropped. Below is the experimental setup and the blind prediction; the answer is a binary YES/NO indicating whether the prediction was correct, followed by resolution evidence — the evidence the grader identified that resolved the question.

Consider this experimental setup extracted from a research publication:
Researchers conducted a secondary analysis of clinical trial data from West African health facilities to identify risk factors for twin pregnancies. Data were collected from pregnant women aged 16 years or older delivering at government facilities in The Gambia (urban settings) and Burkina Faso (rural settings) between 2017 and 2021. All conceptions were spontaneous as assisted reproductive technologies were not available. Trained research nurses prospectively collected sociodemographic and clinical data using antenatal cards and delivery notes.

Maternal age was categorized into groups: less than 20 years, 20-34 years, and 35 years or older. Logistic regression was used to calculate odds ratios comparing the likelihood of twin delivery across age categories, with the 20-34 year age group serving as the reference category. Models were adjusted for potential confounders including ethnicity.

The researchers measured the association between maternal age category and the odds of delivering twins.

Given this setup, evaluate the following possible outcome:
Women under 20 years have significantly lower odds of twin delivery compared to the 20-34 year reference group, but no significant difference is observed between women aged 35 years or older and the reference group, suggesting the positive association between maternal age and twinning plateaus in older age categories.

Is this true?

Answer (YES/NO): NO